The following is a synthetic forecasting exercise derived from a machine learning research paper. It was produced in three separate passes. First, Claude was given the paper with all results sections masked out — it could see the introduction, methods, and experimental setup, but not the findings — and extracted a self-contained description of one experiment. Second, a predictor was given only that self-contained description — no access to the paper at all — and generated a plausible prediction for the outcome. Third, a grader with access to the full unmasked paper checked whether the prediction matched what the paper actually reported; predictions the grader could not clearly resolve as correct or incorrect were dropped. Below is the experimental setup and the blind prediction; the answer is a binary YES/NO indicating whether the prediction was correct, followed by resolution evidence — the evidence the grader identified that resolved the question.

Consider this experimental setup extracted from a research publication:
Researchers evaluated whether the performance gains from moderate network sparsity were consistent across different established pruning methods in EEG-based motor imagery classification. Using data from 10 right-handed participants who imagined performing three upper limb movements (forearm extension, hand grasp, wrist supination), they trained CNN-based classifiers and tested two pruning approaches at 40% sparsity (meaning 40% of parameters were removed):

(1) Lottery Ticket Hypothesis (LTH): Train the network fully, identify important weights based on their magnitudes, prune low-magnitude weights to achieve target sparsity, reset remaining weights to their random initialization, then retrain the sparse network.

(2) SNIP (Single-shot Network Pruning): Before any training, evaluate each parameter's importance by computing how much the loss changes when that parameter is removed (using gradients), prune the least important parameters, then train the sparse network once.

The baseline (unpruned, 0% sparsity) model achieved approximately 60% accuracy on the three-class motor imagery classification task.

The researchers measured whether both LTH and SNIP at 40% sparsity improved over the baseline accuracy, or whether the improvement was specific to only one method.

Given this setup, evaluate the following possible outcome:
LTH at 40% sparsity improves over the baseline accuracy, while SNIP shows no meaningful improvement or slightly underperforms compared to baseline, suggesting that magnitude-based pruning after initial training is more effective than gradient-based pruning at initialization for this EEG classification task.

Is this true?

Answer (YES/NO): NO